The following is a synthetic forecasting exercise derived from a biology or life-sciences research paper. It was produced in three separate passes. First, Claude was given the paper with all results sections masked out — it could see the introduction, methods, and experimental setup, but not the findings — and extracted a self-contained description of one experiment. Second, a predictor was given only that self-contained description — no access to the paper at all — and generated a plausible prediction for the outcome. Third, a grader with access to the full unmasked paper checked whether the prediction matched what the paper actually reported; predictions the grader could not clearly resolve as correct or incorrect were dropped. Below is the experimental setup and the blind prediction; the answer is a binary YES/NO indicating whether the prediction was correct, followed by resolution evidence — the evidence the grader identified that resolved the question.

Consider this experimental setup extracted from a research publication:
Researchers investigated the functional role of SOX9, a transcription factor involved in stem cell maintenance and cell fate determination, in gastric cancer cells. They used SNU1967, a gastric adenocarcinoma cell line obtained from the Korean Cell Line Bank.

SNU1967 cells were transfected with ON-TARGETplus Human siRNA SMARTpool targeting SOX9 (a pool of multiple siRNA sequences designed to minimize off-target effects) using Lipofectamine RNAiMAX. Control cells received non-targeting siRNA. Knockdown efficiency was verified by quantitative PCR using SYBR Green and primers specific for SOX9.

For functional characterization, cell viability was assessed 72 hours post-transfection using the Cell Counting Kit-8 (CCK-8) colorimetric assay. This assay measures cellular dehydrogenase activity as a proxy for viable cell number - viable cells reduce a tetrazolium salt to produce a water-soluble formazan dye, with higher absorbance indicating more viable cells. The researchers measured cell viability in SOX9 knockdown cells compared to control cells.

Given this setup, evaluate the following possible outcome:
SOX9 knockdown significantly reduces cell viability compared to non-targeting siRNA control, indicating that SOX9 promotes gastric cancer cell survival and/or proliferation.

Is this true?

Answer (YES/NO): YES